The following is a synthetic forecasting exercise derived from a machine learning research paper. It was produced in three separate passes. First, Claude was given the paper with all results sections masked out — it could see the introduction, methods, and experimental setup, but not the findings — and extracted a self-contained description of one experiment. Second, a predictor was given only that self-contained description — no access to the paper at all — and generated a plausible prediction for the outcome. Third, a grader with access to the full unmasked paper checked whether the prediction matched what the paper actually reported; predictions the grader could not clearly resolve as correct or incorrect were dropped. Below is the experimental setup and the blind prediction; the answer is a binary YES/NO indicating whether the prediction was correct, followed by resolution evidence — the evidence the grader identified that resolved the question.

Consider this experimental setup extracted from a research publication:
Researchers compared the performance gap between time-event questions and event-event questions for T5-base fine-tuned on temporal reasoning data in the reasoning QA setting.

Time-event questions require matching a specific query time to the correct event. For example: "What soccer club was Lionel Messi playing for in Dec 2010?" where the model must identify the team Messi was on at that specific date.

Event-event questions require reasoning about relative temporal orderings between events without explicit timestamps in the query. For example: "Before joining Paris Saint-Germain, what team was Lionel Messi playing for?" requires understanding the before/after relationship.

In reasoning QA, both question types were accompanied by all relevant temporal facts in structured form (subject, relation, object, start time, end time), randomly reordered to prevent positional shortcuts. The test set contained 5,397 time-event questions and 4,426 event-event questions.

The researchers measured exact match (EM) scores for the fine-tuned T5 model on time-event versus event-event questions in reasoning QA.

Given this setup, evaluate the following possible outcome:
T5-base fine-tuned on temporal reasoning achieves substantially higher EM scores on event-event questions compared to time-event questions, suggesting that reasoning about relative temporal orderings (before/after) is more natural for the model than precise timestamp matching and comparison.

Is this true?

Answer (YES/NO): NO